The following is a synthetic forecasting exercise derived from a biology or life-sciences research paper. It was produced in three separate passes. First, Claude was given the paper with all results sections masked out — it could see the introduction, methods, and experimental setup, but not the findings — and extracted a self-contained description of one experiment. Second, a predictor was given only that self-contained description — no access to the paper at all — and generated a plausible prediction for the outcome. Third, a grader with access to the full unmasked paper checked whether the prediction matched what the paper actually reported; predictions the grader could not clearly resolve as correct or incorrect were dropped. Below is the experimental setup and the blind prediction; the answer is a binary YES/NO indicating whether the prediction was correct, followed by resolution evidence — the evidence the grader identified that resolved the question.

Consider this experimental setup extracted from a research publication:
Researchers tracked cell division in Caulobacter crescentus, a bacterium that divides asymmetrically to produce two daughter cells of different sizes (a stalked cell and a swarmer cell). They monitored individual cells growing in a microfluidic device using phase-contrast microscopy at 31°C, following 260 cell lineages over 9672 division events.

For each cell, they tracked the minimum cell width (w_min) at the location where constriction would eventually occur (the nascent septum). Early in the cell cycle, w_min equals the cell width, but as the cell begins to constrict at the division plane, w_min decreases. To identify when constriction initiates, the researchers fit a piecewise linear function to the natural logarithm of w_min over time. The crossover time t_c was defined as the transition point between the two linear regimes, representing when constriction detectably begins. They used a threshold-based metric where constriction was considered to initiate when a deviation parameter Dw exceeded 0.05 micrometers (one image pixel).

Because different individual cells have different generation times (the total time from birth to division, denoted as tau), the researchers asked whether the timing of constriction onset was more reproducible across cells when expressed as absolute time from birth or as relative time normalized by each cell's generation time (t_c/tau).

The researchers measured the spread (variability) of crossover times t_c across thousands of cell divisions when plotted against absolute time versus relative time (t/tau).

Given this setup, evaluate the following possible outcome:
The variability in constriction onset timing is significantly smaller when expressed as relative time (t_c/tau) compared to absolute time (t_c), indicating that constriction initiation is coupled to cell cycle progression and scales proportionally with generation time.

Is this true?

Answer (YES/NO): YES